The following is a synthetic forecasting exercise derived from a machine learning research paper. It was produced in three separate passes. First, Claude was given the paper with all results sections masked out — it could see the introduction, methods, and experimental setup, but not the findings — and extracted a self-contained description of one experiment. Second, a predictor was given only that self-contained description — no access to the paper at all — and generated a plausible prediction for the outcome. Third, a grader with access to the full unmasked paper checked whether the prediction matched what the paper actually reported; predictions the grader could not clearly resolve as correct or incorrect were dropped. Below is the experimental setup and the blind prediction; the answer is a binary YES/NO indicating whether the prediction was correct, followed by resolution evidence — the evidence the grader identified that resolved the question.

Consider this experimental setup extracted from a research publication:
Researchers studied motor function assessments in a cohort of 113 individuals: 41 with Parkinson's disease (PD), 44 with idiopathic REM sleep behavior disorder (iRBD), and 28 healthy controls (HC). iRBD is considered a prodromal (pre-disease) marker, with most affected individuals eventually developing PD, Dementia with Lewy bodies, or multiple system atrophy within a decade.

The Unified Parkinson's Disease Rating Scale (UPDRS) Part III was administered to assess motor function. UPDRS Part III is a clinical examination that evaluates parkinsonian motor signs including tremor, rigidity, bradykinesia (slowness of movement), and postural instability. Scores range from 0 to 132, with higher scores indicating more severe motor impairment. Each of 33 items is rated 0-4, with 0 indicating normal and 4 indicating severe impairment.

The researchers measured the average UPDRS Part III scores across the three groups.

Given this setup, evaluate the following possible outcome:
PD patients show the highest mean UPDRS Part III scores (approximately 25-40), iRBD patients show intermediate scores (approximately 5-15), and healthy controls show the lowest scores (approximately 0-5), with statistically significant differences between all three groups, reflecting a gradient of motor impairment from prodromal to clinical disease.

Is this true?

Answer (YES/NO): NO